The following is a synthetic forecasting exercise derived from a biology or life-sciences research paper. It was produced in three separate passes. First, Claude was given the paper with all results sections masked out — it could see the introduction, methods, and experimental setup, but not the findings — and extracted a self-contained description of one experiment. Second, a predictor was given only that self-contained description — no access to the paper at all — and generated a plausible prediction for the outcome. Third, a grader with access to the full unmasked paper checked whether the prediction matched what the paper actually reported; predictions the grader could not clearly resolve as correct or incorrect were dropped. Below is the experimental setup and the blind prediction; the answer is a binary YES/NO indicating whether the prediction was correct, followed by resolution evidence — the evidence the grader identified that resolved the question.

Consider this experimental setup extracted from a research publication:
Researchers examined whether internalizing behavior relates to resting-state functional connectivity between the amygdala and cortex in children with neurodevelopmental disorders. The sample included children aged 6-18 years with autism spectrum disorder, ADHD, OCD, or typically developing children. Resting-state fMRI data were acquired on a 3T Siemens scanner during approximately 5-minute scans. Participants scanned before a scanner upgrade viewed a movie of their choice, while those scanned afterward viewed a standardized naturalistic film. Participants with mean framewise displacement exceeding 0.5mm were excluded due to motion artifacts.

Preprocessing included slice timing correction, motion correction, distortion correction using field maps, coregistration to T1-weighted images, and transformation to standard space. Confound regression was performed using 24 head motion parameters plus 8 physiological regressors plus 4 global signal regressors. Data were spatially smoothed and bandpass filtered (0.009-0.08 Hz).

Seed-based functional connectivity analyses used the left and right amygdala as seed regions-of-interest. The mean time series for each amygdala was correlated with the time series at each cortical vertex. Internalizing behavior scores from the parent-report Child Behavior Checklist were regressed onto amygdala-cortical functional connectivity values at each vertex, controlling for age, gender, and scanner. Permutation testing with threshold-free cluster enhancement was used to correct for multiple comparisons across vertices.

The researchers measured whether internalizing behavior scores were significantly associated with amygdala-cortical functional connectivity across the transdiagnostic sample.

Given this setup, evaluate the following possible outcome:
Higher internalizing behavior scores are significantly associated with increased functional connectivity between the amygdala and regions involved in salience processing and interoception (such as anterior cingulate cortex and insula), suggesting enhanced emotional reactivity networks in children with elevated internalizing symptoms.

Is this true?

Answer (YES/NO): NO